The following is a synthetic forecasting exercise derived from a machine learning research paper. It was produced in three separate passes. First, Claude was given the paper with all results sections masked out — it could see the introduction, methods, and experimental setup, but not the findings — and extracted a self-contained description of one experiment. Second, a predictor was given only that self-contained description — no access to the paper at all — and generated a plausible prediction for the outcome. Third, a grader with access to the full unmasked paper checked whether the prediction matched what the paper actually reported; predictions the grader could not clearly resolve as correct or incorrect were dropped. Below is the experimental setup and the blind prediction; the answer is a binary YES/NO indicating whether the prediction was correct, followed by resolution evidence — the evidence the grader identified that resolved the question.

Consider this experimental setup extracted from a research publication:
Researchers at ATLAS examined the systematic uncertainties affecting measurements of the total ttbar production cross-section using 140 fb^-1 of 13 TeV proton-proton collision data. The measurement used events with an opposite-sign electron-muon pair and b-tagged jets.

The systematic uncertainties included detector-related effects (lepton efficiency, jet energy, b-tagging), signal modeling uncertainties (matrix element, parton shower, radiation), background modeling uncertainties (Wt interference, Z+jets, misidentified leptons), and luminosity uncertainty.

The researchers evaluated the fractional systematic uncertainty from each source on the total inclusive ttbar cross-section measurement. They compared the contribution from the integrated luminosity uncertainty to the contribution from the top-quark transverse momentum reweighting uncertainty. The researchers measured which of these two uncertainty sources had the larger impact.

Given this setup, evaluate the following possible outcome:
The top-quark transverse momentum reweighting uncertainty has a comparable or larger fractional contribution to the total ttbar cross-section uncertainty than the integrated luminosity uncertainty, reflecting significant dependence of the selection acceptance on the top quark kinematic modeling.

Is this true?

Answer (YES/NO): NO